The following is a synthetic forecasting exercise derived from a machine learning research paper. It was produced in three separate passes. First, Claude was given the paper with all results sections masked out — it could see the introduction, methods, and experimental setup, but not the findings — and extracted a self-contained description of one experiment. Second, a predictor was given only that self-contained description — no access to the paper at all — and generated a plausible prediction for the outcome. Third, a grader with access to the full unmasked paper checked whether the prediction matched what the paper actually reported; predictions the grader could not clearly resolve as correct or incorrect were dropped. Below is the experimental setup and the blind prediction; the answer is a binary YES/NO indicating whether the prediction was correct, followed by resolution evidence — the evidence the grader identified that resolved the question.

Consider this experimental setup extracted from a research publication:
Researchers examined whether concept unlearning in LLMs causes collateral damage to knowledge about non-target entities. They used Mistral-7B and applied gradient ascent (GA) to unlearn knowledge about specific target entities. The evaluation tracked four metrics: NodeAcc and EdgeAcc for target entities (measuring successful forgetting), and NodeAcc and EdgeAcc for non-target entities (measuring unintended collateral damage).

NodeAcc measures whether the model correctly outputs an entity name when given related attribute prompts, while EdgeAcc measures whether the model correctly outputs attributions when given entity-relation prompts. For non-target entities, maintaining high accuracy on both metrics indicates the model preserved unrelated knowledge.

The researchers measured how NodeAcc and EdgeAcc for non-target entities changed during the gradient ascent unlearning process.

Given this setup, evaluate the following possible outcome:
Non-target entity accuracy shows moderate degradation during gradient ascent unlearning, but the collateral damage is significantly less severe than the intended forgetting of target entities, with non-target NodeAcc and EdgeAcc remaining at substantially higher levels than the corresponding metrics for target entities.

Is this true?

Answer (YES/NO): NO